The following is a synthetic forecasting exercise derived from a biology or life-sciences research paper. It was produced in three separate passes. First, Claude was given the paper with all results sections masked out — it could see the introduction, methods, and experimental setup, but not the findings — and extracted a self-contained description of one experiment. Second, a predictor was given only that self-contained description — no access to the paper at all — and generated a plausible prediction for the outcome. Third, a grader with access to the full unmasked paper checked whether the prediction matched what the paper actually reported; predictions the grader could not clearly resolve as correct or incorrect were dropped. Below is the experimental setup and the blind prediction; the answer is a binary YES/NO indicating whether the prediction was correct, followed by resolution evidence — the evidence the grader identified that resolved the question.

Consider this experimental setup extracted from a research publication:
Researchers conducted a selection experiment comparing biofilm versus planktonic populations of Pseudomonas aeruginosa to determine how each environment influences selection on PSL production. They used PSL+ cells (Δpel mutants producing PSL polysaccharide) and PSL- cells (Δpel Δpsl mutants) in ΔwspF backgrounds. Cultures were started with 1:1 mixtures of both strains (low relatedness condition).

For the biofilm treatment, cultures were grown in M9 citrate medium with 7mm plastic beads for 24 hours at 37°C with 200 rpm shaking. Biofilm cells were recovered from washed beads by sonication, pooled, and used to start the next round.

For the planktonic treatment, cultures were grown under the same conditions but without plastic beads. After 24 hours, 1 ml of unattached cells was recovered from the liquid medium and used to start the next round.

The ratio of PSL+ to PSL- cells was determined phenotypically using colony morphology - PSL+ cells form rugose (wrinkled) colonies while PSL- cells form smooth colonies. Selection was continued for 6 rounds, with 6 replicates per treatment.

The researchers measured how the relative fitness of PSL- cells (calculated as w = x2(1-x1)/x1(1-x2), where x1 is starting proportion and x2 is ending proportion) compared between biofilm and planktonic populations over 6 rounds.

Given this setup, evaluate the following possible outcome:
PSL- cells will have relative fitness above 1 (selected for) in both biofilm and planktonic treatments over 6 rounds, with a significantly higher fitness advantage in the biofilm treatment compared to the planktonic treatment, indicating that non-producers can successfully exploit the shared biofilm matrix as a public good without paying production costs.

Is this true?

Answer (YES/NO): NO